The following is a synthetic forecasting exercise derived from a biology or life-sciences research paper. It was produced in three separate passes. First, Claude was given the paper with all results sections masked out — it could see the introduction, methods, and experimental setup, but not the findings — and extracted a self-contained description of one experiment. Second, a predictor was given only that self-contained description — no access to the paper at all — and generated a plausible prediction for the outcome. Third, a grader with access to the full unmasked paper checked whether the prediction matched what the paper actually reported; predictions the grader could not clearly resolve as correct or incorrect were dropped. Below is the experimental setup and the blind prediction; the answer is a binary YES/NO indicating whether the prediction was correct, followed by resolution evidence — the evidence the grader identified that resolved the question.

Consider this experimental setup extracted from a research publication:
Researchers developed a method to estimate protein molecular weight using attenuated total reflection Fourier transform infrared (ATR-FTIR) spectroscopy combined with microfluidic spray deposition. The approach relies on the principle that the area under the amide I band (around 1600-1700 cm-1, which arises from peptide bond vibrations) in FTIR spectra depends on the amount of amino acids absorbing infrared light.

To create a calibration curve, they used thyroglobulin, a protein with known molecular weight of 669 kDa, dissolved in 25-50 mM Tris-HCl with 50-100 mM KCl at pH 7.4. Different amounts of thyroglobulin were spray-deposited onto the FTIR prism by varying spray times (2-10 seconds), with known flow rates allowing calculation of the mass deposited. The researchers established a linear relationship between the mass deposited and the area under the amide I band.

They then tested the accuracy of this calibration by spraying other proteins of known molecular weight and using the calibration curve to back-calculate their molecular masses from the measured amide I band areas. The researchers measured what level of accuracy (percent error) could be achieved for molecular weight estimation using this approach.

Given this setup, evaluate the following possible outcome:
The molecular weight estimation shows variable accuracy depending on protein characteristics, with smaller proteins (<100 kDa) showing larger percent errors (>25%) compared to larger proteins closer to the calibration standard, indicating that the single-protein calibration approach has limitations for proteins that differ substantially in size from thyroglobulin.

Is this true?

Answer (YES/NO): NO